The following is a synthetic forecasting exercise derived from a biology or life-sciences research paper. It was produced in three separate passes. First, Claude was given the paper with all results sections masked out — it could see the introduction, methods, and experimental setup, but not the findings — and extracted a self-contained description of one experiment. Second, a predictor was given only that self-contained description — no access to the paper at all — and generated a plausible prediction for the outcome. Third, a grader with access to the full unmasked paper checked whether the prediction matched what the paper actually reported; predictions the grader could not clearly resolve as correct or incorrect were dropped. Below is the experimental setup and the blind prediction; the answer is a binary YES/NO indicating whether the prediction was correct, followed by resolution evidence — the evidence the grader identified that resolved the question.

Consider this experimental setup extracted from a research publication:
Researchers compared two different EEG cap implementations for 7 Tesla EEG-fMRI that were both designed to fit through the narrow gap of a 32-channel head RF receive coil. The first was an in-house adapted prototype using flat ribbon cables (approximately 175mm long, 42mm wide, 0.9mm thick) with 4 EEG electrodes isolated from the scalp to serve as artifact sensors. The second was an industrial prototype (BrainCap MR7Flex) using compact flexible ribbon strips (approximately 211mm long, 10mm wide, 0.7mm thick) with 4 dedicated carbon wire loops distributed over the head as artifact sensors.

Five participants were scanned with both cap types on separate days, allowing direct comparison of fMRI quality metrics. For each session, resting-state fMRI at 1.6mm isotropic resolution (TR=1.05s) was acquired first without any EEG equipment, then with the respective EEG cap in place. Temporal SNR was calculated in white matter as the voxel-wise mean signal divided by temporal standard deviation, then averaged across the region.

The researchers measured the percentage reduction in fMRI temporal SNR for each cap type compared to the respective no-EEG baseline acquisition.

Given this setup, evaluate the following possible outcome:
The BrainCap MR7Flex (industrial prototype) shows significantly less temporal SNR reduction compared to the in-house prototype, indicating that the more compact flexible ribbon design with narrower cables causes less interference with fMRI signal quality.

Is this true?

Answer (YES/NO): NO